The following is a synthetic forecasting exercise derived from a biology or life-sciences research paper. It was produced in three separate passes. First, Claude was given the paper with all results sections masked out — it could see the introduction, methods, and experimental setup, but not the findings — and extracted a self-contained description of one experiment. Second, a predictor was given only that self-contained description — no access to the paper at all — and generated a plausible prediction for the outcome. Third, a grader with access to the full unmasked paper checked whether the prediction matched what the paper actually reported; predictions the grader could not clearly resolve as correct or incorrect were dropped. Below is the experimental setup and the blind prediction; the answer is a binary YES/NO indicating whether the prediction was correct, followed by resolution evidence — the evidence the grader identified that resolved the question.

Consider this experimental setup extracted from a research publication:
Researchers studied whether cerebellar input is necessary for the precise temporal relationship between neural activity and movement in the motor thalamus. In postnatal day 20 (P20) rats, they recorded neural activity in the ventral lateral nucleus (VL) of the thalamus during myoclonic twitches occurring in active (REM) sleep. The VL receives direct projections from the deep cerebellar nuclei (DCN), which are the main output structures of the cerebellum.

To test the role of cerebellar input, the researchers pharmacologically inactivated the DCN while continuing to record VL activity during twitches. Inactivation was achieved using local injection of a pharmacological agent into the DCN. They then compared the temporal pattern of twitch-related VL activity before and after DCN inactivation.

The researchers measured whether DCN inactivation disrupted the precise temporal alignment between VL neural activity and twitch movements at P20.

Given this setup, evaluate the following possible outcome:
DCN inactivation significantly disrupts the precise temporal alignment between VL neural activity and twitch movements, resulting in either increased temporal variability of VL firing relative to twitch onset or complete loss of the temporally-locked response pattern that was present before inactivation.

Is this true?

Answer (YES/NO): NO